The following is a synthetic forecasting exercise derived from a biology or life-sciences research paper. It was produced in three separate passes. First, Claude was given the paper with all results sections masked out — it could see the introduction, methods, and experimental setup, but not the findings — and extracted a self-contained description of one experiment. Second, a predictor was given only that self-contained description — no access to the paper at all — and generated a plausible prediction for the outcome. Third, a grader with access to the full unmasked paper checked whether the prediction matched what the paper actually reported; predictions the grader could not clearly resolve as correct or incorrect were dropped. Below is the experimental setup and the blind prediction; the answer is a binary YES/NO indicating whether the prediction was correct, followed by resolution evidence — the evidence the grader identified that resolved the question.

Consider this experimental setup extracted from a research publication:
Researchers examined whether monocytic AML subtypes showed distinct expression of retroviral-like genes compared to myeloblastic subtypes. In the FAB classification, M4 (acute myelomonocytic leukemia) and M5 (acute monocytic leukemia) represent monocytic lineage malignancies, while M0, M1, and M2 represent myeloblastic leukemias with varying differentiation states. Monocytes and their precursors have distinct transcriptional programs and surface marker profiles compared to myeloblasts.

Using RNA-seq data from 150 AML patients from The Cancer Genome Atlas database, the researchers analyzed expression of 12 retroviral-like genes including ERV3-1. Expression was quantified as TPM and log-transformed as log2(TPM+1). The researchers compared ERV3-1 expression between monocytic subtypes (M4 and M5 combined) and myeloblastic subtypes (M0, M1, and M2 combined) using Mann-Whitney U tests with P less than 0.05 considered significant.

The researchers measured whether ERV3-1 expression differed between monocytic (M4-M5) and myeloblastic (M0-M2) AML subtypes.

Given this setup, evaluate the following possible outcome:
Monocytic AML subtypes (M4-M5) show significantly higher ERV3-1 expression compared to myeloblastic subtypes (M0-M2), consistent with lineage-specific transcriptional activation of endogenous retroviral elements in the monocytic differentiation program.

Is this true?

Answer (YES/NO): NO